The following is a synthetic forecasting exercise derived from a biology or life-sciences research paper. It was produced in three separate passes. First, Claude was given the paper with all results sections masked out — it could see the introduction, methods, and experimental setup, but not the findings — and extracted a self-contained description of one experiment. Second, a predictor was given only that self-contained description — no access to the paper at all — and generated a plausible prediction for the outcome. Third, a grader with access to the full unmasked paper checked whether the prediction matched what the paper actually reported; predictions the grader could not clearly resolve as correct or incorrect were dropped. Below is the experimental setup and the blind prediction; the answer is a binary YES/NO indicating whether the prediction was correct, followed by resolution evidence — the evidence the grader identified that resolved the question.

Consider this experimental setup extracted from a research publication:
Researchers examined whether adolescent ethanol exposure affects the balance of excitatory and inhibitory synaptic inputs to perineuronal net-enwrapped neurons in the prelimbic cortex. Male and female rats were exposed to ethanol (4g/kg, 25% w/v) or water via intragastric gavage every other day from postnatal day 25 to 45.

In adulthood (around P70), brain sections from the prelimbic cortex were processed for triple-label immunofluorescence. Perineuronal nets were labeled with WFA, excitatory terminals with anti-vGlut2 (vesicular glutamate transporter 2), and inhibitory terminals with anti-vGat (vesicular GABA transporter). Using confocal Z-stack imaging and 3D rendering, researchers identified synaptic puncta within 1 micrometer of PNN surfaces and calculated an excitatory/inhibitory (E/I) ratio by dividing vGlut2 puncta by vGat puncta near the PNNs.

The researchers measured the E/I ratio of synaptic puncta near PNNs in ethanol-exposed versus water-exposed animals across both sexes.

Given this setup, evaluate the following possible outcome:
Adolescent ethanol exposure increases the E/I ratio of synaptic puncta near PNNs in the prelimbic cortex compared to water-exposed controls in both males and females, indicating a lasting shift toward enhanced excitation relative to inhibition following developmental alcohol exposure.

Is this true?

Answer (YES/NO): NO